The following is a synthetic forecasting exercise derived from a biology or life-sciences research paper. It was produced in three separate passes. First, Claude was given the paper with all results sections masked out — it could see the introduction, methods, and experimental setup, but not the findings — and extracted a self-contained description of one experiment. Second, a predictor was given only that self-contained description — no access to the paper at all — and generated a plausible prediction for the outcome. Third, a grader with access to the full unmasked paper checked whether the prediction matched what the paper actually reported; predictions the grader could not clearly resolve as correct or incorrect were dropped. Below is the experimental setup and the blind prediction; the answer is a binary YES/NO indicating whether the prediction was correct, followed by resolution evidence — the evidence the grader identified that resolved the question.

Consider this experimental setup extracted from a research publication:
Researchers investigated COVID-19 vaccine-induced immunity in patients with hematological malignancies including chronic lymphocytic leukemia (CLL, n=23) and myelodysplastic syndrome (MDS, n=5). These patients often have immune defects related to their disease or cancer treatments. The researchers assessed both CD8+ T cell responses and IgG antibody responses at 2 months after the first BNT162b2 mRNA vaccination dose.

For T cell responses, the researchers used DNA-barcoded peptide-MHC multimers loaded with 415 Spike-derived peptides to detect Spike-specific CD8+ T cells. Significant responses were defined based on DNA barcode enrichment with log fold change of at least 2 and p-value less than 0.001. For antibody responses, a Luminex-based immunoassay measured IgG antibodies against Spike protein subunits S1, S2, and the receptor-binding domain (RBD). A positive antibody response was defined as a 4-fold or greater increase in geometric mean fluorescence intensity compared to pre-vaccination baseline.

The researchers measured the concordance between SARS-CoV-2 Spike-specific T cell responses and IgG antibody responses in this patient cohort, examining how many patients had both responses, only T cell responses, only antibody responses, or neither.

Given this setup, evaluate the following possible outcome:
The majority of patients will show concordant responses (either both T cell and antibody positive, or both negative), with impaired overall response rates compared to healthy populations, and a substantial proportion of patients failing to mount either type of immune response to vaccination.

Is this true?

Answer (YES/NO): NO